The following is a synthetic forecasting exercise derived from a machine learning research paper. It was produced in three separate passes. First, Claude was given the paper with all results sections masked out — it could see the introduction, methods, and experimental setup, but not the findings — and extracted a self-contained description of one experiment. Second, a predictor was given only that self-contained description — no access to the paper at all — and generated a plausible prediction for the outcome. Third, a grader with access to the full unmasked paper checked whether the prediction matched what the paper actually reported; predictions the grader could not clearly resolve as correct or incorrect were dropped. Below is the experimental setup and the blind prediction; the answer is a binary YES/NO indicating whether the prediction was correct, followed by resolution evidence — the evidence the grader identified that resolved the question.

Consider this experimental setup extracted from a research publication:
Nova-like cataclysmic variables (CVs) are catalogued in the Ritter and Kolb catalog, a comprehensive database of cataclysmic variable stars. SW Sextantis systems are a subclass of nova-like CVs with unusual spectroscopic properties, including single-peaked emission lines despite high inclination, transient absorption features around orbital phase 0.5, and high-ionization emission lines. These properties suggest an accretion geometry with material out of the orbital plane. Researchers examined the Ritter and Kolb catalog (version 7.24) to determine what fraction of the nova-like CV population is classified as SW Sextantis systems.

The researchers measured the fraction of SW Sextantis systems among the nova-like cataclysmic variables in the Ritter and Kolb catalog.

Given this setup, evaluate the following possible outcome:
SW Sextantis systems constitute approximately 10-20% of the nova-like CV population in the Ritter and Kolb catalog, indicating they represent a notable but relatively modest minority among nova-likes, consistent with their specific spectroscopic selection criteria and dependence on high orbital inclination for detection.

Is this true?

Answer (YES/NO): NO